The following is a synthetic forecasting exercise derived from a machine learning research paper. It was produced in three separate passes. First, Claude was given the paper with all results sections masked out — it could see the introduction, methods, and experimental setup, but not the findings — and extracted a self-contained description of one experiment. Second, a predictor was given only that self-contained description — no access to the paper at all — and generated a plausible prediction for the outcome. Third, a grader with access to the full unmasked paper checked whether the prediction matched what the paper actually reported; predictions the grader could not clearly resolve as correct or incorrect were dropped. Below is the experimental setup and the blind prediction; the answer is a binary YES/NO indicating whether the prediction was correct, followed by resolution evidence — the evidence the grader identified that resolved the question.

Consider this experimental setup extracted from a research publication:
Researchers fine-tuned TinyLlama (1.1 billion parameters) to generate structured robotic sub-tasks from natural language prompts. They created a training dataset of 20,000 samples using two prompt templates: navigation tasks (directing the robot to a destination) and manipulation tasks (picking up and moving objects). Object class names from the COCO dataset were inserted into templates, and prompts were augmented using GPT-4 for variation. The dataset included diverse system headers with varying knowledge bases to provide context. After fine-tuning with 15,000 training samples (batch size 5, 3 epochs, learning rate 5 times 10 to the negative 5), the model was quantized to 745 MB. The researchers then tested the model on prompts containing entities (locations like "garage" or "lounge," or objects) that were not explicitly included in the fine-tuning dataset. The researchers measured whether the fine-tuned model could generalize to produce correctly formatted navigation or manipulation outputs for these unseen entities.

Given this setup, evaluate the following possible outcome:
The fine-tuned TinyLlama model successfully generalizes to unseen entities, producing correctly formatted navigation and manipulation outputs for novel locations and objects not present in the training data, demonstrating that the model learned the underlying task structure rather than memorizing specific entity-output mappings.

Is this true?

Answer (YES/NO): YES